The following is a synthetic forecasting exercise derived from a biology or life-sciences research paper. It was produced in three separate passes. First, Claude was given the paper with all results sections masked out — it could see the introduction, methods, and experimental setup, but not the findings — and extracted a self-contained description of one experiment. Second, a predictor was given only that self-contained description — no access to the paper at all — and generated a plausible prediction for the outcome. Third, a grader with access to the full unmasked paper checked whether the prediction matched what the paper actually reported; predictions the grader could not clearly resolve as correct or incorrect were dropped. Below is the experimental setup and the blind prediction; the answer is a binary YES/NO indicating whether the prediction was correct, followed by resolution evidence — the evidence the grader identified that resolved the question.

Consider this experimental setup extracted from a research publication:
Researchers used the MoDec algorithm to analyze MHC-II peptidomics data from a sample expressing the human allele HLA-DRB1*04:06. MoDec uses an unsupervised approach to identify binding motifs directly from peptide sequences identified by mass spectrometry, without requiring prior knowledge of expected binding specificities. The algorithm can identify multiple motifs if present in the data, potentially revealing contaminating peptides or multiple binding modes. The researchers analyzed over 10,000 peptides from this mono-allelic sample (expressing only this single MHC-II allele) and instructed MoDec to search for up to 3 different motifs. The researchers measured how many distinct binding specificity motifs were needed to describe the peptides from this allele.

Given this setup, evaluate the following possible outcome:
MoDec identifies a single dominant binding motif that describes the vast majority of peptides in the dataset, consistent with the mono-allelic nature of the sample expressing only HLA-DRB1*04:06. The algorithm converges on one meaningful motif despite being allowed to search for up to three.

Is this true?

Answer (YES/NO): YES